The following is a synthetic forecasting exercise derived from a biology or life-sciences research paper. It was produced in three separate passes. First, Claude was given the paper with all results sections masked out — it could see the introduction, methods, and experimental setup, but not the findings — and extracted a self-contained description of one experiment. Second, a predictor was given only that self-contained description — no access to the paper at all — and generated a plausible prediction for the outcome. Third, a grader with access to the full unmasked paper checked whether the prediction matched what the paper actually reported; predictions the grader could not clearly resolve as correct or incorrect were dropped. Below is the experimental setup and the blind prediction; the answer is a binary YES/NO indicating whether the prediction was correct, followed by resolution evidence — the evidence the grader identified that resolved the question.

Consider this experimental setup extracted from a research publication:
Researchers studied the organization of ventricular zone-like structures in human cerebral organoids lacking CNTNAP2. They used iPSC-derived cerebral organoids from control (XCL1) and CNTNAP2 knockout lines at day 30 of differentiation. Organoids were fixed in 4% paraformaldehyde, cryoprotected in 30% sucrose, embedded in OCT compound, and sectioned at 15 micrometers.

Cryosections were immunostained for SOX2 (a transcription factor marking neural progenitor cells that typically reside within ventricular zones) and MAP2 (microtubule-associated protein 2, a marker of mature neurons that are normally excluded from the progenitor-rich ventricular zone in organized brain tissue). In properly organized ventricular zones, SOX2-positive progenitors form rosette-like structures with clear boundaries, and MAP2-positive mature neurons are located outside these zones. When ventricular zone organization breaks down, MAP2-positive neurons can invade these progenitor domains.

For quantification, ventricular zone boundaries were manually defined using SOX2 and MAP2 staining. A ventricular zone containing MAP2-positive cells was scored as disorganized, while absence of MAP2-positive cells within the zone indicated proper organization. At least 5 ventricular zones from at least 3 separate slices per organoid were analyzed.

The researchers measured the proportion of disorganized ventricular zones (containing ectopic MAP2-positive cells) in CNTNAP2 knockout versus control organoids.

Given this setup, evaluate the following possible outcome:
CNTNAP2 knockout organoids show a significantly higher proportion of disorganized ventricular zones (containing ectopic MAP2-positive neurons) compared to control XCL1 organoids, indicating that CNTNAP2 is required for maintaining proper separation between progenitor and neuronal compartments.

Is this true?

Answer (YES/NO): YES